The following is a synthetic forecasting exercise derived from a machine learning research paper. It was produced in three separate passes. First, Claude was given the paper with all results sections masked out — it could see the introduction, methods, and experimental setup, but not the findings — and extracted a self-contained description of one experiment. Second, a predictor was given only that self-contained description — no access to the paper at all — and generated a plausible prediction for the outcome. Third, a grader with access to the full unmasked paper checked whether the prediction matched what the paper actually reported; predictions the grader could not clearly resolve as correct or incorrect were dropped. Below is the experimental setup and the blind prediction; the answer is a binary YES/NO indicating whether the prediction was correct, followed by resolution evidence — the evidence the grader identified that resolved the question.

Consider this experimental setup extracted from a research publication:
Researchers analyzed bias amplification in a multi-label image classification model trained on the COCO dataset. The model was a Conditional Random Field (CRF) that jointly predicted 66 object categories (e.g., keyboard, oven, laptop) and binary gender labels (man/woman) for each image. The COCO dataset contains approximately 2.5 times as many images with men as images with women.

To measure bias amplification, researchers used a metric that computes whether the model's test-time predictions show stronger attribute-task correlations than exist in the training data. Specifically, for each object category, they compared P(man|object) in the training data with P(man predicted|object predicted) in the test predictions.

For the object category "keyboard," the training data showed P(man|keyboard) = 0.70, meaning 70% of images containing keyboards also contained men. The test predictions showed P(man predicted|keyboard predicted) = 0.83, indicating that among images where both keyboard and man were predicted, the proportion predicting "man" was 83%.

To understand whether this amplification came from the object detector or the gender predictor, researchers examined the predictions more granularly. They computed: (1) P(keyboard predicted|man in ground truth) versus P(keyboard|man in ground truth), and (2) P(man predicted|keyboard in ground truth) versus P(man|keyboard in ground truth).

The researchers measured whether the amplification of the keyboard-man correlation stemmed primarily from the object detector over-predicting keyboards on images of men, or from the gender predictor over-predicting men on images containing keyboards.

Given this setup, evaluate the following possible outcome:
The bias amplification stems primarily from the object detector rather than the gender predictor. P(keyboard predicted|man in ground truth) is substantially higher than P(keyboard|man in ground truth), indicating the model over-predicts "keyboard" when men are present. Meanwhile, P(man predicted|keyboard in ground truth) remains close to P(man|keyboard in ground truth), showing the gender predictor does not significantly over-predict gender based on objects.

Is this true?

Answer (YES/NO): NO